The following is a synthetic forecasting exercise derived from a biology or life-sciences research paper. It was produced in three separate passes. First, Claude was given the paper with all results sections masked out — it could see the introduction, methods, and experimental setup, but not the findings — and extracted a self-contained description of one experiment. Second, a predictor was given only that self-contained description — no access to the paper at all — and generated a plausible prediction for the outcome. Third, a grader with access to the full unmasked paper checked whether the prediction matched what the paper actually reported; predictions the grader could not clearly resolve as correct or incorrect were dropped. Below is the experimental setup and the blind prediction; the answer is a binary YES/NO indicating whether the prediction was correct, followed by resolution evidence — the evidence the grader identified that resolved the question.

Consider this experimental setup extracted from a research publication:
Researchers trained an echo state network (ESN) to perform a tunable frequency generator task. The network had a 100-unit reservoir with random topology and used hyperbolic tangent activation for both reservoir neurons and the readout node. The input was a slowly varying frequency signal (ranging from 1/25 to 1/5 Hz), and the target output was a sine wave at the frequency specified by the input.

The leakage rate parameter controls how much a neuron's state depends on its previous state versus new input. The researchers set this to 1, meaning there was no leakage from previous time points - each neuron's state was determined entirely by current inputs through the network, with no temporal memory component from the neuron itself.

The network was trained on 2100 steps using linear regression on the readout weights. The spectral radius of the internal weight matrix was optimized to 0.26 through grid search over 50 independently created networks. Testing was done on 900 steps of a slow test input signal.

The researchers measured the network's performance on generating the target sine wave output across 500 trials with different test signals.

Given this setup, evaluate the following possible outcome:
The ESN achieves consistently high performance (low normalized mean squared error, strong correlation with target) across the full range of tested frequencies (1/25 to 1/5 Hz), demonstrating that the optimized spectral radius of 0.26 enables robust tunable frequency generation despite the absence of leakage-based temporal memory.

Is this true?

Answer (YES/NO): NO